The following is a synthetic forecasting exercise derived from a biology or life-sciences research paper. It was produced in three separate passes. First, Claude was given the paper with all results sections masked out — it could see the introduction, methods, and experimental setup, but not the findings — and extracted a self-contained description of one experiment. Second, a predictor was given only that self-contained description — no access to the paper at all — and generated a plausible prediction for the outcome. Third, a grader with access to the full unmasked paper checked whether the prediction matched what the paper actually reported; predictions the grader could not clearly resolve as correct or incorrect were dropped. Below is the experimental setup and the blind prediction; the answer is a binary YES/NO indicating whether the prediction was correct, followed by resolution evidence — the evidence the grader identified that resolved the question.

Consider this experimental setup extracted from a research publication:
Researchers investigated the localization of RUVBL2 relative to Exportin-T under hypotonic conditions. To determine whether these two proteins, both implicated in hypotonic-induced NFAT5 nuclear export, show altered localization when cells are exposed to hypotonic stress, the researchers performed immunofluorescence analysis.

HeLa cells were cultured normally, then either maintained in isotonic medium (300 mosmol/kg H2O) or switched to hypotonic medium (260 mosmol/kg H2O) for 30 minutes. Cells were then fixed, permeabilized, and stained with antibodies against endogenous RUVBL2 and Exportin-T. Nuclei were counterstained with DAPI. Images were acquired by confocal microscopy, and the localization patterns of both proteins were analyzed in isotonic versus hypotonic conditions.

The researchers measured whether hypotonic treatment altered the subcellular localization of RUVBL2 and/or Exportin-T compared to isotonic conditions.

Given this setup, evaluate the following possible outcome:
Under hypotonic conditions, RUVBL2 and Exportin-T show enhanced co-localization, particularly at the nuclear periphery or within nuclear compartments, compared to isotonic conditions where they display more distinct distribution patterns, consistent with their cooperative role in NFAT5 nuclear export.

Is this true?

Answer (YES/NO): NO